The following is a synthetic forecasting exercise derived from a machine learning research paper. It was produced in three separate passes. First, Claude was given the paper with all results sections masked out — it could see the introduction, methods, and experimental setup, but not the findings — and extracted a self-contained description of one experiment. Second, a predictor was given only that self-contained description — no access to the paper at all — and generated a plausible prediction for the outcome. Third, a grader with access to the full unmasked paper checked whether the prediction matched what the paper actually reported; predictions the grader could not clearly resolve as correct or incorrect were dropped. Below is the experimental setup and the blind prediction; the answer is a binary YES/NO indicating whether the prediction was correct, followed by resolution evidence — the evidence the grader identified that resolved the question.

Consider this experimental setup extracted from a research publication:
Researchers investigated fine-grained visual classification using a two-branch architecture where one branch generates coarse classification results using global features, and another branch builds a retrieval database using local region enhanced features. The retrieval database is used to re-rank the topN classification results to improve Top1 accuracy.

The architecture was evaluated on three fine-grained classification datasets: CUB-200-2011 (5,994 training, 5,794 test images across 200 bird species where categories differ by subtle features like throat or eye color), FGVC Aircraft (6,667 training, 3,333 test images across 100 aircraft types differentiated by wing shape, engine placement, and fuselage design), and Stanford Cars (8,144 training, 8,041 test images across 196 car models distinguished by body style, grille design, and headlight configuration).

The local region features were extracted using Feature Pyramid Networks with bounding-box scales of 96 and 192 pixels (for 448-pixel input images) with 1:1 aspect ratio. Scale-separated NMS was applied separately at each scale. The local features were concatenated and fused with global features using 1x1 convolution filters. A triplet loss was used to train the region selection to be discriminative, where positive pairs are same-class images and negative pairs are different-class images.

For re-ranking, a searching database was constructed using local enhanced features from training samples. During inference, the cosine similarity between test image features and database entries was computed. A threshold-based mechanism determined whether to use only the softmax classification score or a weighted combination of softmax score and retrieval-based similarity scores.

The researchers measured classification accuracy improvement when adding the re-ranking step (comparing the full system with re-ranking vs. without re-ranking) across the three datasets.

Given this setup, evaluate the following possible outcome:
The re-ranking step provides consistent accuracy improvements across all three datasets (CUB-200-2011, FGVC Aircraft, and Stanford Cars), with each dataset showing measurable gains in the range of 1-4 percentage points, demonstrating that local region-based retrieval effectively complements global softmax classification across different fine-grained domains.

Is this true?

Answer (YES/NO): NO